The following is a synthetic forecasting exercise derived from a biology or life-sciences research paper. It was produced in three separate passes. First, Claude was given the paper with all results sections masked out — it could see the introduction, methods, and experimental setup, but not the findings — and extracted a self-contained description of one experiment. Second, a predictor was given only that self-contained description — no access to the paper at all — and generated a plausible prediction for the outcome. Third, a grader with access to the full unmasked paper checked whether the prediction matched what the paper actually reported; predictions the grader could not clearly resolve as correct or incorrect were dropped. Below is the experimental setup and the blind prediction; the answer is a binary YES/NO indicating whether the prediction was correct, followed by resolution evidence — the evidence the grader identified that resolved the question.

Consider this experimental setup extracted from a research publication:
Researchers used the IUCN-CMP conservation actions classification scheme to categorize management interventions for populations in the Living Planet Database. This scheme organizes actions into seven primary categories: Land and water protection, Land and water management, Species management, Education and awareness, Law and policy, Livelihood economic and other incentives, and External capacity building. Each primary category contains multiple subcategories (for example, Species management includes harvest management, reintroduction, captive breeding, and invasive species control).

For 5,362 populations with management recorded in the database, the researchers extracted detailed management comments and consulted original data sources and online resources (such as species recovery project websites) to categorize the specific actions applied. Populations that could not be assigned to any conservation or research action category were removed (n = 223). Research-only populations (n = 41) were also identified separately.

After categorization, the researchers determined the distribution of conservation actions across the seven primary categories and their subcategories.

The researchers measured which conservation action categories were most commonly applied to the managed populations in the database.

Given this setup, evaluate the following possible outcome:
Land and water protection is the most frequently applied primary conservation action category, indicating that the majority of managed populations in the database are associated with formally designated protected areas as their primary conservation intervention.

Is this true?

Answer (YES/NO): NO